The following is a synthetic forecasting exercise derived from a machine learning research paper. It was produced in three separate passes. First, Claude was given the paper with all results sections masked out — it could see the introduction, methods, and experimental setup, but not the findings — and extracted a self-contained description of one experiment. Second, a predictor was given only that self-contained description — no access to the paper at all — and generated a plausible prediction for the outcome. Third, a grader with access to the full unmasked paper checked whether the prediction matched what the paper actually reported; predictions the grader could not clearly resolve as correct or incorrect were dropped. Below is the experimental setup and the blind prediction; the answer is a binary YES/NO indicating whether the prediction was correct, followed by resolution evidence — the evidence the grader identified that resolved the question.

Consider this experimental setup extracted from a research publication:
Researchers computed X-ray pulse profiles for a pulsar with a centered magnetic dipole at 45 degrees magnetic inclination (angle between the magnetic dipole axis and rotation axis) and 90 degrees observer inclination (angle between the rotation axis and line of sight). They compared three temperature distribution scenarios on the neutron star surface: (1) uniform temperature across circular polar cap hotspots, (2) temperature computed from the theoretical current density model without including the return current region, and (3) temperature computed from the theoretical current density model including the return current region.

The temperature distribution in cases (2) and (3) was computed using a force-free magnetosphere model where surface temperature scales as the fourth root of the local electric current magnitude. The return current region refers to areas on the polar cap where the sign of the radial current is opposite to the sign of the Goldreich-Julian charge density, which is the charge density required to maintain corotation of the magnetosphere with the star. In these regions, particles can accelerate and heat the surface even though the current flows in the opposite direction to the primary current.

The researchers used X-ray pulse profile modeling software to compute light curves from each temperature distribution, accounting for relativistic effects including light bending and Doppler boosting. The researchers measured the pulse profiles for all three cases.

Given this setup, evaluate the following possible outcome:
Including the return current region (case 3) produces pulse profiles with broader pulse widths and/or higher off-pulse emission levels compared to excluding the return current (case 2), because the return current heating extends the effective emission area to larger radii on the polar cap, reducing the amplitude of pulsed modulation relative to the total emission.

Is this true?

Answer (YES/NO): NO